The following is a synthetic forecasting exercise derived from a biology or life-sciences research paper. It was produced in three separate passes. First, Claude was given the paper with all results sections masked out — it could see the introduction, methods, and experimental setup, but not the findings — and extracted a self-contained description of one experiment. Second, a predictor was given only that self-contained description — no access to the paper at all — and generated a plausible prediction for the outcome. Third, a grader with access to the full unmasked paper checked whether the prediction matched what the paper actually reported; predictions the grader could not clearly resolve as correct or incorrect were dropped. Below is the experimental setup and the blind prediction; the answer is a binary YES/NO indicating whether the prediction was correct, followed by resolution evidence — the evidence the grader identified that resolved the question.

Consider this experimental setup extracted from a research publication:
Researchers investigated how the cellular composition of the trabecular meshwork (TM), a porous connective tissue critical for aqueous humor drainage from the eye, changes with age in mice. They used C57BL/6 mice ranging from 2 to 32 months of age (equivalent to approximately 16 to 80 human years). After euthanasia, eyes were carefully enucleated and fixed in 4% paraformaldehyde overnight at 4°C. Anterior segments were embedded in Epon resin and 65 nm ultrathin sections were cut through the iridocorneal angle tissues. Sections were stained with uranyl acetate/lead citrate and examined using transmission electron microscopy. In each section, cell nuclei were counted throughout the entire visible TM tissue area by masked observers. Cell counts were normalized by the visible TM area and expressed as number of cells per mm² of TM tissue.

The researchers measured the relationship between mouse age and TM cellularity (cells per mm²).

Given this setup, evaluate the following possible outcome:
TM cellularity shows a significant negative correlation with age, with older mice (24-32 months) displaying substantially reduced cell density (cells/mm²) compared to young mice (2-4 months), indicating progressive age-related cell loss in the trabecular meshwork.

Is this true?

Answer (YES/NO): YES